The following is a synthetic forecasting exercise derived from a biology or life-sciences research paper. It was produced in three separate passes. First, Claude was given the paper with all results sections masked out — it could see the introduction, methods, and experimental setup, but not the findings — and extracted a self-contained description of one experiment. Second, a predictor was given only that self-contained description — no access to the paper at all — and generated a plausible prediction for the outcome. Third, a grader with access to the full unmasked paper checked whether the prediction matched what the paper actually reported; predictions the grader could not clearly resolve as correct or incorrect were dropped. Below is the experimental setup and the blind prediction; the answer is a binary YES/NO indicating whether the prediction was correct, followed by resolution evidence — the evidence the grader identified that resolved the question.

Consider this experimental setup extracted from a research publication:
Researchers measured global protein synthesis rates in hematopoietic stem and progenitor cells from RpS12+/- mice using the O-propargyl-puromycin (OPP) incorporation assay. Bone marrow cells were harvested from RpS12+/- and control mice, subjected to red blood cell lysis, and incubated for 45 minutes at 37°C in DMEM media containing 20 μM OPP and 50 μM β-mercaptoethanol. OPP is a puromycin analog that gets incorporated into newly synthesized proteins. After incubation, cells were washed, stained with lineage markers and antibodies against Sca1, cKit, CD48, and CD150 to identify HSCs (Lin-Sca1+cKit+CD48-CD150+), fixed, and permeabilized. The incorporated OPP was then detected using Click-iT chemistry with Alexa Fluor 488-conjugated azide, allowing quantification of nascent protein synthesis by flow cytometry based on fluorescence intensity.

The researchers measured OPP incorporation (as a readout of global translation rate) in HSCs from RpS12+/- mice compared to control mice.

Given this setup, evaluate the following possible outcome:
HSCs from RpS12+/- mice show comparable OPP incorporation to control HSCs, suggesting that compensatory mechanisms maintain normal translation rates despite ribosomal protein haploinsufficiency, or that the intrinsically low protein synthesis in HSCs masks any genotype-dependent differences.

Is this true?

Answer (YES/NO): NO